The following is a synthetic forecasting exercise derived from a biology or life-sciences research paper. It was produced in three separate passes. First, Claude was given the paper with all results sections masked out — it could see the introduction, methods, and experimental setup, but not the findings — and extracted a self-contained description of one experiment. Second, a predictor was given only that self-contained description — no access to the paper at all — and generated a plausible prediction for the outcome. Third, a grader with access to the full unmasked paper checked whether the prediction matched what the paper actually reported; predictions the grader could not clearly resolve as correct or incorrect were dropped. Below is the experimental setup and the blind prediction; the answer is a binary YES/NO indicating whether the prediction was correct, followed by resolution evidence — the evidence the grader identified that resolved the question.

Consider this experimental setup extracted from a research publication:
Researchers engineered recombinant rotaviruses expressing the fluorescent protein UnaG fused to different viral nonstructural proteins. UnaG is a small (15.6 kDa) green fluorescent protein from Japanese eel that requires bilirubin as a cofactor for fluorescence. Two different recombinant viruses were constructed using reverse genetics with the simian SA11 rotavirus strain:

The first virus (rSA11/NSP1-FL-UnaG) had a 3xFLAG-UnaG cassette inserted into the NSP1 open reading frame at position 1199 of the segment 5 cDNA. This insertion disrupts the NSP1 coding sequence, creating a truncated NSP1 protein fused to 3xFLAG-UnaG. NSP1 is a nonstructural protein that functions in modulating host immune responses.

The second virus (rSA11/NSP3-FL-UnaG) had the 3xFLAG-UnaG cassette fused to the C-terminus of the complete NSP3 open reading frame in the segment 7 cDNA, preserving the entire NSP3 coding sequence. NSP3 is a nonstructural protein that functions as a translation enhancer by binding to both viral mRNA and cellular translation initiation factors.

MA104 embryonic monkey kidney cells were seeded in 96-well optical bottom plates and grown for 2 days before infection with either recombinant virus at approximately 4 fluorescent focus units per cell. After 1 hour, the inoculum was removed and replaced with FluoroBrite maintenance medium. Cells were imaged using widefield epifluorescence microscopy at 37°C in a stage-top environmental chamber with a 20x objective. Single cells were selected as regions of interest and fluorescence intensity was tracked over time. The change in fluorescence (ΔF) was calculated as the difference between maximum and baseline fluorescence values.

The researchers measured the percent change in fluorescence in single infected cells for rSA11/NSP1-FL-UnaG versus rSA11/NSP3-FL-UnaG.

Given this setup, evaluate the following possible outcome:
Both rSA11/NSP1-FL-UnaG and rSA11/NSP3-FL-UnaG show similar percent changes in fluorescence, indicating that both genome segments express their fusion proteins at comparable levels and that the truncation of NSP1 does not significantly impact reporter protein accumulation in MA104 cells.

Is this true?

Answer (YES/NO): NO